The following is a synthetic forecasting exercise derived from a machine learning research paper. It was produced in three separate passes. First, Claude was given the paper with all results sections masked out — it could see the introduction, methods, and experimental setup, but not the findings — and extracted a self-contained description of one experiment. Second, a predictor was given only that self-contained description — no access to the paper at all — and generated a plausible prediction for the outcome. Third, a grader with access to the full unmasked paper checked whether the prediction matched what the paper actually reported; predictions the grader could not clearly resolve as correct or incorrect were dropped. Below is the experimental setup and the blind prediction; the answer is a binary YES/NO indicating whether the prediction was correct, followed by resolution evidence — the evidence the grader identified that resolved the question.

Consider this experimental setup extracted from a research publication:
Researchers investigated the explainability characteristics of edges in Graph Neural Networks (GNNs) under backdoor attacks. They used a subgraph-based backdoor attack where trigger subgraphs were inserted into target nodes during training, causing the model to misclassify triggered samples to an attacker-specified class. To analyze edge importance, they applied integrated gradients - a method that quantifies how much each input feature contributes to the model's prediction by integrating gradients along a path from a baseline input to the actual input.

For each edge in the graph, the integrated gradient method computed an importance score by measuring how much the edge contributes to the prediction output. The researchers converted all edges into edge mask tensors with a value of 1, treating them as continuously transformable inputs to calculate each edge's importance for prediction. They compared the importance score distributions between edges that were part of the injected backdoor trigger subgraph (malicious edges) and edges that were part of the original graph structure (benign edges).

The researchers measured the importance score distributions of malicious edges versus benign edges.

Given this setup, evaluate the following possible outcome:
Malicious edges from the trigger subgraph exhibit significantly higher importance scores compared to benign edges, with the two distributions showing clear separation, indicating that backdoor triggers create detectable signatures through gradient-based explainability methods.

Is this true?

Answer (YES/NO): YES